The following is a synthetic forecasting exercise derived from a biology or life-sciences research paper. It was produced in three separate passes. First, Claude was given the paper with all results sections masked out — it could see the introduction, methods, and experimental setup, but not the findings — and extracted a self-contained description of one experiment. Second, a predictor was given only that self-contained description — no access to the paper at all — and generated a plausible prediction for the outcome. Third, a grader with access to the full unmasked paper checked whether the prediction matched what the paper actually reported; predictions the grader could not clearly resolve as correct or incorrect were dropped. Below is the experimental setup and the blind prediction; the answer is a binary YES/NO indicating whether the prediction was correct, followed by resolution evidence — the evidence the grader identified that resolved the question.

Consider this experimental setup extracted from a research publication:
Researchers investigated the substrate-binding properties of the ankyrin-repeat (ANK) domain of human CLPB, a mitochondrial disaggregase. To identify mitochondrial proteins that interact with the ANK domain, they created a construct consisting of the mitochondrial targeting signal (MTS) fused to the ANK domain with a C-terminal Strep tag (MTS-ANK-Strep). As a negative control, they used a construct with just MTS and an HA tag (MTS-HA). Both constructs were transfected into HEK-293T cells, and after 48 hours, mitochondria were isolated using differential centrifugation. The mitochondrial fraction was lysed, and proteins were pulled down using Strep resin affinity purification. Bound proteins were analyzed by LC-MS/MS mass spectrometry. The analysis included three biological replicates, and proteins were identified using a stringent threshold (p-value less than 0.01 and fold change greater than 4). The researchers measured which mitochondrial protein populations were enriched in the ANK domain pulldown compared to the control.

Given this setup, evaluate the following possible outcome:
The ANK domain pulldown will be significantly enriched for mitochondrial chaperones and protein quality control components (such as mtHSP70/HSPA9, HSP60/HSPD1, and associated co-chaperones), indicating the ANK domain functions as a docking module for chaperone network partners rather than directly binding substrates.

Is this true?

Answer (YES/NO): NO